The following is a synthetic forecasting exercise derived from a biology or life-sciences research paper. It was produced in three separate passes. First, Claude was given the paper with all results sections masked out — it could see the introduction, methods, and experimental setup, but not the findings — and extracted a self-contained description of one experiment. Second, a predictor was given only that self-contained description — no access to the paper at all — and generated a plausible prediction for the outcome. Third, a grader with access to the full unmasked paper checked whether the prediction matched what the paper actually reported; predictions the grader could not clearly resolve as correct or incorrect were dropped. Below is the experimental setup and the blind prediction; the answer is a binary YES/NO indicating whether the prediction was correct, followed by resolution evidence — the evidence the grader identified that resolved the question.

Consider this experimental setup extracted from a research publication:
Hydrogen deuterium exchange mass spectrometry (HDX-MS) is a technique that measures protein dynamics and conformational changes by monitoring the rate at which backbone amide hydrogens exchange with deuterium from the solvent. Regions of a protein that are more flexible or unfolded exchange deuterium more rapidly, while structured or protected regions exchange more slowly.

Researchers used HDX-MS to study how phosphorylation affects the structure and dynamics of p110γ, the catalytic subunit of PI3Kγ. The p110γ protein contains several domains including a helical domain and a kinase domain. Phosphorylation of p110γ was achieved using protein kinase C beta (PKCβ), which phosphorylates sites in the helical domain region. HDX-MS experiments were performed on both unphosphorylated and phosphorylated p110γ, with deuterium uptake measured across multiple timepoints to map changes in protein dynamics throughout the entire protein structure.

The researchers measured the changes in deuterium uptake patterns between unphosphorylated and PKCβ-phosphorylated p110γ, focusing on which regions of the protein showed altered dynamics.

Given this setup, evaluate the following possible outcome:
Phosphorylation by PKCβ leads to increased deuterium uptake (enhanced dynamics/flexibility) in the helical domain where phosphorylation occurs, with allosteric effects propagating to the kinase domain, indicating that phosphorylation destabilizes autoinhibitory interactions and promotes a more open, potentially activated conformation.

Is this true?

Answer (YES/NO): YES